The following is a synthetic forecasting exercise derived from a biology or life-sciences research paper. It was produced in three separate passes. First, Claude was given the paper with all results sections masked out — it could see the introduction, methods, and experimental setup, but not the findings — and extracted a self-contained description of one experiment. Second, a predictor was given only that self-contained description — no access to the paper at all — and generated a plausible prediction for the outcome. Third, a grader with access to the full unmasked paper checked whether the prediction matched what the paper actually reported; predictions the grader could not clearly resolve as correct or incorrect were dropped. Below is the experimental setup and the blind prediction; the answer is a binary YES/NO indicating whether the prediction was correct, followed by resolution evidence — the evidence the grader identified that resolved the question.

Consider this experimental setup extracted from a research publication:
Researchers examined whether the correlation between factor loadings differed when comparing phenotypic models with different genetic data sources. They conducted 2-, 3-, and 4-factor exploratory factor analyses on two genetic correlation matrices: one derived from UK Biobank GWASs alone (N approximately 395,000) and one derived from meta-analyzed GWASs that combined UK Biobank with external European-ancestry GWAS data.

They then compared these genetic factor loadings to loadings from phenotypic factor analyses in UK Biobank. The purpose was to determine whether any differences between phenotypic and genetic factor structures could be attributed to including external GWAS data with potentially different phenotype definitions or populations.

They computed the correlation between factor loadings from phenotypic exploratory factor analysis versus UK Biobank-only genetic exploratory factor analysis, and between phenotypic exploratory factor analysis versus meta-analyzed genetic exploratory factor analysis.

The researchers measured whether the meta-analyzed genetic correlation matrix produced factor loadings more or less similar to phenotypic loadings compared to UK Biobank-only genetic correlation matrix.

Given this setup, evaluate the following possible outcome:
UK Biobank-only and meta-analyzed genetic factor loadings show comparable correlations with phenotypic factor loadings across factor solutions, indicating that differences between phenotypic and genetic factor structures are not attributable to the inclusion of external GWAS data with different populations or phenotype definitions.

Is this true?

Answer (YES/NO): YES